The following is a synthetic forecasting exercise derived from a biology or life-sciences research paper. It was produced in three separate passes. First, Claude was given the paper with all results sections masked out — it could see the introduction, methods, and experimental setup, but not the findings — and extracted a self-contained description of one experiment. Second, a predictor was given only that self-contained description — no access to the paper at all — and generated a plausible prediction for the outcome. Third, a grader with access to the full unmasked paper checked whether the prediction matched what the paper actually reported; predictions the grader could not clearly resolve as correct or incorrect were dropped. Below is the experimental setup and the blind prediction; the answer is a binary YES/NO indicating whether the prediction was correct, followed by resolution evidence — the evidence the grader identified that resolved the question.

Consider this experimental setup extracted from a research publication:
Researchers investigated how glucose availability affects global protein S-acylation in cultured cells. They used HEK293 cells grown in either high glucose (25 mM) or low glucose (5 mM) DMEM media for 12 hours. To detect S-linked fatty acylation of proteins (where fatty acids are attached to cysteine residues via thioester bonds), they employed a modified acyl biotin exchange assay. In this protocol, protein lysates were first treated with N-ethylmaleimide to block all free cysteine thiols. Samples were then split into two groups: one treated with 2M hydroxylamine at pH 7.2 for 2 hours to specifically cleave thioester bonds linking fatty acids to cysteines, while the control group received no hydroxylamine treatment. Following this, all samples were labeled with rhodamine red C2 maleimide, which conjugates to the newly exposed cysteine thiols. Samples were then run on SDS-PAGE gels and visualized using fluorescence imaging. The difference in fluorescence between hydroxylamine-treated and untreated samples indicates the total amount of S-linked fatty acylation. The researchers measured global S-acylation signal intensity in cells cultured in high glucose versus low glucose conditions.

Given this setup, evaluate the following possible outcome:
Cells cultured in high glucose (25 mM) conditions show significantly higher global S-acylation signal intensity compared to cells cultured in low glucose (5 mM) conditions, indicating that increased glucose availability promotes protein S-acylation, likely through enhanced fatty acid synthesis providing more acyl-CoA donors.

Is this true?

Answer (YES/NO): NO